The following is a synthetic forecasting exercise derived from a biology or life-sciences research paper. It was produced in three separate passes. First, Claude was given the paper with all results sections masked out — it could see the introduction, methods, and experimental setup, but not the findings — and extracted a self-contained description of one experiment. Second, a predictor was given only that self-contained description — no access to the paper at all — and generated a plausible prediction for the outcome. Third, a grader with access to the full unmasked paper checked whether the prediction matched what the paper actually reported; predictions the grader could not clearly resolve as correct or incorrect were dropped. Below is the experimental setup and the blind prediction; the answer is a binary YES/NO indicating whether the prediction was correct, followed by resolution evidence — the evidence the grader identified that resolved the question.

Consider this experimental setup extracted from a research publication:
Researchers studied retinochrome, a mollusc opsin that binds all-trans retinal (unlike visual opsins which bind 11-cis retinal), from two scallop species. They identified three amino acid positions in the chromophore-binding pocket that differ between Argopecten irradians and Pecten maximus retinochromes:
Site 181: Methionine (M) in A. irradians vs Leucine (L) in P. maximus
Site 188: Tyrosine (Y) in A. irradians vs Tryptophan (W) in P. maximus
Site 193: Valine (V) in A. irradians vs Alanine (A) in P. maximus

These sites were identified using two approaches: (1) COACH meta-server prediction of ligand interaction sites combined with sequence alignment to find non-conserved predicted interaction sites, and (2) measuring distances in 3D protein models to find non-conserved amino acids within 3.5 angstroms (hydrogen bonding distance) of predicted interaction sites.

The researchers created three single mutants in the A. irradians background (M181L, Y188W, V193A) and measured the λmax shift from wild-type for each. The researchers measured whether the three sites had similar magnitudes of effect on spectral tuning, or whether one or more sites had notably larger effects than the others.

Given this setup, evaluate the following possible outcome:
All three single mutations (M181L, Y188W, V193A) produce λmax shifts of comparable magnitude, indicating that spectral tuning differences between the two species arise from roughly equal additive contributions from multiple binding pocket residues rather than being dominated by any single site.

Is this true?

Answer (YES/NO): NO